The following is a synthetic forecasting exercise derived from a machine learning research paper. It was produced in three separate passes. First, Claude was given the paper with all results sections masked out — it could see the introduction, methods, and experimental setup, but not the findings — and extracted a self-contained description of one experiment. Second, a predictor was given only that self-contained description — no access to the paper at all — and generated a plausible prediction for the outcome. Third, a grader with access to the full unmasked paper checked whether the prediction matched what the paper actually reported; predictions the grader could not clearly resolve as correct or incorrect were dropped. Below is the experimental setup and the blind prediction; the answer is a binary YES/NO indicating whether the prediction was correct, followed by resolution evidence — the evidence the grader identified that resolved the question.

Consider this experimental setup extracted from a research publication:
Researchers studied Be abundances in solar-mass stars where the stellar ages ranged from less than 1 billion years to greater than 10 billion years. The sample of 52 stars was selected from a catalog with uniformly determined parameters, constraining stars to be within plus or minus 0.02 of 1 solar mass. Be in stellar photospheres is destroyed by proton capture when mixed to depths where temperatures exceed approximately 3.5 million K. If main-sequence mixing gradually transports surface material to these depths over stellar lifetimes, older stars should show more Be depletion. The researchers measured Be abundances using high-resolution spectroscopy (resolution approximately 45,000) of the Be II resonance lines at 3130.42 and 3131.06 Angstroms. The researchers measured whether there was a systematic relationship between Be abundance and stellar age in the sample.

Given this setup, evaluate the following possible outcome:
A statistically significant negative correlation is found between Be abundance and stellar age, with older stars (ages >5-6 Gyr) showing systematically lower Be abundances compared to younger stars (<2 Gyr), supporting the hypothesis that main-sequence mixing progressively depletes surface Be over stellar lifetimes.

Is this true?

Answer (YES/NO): NO